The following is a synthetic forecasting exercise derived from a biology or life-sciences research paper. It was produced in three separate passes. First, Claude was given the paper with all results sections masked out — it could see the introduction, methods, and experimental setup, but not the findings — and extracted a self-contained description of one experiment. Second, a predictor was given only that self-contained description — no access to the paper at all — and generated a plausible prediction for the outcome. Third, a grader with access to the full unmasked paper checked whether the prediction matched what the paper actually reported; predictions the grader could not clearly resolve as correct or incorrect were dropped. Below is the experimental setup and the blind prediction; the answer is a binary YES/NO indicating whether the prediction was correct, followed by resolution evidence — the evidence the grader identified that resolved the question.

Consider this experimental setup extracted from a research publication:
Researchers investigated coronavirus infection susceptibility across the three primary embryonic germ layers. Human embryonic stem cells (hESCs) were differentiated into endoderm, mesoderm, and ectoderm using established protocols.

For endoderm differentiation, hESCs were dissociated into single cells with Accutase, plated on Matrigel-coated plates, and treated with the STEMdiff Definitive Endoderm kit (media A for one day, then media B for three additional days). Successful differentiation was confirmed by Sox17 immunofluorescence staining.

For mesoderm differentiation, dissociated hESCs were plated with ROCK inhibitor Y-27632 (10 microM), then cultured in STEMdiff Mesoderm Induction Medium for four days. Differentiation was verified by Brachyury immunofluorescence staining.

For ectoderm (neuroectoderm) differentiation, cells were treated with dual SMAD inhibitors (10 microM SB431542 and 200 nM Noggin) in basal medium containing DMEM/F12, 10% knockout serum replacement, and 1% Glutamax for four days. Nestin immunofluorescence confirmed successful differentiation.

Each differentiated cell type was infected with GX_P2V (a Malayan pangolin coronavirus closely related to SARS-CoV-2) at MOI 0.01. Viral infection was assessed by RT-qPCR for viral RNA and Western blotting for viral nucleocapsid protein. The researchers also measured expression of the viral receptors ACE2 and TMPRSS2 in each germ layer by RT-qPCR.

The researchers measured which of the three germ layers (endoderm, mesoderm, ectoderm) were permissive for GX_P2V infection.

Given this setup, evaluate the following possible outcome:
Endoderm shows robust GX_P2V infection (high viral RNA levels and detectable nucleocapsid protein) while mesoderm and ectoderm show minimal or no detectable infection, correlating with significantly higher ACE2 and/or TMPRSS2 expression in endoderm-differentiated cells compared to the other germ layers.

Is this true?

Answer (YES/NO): NO